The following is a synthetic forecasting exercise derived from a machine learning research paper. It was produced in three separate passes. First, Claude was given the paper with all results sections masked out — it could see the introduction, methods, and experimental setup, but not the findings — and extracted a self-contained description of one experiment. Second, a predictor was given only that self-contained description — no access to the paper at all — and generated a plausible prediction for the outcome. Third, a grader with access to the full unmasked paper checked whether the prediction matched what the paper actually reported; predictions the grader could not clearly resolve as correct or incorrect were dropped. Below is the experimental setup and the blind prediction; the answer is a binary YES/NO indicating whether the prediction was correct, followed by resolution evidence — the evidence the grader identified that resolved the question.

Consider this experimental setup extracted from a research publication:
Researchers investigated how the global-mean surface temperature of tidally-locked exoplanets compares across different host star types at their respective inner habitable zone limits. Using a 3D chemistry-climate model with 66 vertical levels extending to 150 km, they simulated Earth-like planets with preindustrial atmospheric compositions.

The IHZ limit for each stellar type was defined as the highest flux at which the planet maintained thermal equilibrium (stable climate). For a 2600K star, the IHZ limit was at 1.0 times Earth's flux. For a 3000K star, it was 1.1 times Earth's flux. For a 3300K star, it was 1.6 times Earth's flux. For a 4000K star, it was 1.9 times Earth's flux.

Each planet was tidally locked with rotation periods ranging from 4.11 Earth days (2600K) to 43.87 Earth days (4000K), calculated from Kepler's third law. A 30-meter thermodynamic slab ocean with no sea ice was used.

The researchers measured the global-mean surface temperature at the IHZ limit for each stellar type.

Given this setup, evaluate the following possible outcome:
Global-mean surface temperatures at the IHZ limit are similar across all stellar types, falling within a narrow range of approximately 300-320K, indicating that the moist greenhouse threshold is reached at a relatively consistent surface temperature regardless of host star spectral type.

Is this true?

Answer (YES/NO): NO